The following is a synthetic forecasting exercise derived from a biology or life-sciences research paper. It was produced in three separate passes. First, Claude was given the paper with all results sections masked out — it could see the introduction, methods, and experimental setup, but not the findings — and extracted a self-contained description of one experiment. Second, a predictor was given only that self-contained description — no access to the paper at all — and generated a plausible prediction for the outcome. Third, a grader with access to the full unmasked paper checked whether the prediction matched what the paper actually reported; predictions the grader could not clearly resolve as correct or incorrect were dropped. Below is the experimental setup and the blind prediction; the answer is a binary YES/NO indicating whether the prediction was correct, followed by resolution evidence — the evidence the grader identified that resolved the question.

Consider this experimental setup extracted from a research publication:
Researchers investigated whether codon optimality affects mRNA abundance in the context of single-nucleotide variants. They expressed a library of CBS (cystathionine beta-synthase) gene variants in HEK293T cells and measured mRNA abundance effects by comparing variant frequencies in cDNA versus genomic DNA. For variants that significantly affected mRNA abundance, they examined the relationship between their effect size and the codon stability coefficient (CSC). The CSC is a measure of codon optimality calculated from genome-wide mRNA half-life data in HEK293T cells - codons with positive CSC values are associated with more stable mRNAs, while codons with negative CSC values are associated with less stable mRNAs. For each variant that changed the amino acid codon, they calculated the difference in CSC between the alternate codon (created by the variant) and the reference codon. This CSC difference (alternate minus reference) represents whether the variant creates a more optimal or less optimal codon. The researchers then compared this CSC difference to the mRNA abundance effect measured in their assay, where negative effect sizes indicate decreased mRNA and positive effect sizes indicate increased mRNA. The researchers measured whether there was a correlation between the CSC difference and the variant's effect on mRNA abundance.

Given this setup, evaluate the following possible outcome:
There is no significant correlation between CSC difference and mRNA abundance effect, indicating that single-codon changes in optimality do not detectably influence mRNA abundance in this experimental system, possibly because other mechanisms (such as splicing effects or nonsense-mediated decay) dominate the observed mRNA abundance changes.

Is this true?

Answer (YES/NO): NO